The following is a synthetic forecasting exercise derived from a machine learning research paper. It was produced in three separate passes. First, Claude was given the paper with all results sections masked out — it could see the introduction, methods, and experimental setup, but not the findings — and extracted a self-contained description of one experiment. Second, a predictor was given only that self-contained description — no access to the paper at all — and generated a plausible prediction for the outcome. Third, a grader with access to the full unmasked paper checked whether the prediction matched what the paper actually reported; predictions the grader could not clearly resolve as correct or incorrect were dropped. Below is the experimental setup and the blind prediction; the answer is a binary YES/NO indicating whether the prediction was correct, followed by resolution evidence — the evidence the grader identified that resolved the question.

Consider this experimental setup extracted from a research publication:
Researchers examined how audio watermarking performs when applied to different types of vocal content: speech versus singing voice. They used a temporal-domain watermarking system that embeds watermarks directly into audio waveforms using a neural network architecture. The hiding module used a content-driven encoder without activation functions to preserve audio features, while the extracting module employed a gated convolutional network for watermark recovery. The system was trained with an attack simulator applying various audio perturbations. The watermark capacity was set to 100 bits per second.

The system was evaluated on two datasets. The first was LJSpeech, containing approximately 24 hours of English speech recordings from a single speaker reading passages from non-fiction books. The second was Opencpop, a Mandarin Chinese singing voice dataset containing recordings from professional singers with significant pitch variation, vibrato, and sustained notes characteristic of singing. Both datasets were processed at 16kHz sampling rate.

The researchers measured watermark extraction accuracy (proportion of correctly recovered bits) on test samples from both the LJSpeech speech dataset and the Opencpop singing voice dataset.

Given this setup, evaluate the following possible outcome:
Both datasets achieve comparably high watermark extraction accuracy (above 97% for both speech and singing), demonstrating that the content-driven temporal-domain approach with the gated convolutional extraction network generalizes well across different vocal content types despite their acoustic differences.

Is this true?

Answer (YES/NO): YES